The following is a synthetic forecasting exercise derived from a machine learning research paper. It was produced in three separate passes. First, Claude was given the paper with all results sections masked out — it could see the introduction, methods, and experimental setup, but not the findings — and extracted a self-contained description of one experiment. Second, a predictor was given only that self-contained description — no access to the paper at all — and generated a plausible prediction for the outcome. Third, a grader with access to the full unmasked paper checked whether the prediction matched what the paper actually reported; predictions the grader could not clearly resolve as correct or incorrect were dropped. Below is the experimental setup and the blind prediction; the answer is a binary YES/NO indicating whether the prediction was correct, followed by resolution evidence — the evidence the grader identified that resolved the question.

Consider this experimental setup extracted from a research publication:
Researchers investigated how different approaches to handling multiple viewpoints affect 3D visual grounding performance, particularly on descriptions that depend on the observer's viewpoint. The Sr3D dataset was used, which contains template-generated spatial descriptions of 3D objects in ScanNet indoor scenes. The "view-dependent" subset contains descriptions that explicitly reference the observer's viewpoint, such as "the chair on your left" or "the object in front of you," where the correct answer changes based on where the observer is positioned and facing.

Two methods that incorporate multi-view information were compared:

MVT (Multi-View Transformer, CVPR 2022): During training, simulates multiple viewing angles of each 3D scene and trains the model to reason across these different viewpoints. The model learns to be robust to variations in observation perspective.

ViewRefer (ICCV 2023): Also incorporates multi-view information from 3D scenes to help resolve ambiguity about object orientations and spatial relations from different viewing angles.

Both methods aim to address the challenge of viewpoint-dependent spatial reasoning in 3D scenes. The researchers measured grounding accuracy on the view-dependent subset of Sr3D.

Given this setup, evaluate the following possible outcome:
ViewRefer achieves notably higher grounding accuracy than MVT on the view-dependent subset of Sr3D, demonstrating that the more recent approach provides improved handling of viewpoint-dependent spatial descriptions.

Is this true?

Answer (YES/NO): NO